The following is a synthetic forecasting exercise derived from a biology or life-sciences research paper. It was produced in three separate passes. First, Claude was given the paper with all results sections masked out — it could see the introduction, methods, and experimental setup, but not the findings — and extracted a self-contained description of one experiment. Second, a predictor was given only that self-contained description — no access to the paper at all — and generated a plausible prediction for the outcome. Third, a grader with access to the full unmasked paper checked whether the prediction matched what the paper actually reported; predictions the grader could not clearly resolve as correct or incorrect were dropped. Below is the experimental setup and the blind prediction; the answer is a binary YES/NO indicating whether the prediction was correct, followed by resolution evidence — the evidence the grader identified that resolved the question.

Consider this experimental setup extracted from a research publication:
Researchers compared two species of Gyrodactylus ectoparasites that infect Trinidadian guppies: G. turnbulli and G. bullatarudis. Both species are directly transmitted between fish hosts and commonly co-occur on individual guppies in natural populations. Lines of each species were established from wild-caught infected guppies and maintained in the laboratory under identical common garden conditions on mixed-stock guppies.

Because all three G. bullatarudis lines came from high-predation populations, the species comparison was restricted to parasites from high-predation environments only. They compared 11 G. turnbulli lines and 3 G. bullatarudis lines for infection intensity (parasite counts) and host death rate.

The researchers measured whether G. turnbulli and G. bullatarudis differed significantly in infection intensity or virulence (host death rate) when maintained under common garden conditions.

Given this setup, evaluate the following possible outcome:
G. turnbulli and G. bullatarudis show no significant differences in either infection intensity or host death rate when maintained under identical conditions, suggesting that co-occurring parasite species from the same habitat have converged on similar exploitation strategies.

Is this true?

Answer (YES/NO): YES